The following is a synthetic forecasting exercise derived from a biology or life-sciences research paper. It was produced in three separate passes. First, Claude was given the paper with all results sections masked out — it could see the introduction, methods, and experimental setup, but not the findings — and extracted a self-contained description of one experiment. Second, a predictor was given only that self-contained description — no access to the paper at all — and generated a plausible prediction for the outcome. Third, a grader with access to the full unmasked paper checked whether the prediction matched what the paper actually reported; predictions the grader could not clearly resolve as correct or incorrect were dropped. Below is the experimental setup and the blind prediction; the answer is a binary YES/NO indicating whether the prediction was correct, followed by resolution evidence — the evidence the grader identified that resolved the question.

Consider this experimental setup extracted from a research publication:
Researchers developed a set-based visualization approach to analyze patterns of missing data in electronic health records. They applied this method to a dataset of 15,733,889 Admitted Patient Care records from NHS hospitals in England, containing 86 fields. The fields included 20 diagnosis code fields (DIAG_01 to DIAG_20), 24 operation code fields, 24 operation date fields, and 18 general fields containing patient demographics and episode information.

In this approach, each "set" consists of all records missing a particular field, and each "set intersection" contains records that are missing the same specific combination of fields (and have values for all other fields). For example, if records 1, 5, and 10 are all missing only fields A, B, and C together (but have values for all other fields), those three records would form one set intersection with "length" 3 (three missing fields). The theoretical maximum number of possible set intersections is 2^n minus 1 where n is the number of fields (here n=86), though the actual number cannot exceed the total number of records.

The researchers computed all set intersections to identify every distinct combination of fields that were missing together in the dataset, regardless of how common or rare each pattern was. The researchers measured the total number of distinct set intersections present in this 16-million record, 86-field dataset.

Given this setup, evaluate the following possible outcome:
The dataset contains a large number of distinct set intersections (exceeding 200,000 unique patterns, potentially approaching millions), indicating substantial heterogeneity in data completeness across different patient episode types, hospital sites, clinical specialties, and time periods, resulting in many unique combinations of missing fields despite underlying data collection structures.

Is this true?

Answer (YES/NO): NO